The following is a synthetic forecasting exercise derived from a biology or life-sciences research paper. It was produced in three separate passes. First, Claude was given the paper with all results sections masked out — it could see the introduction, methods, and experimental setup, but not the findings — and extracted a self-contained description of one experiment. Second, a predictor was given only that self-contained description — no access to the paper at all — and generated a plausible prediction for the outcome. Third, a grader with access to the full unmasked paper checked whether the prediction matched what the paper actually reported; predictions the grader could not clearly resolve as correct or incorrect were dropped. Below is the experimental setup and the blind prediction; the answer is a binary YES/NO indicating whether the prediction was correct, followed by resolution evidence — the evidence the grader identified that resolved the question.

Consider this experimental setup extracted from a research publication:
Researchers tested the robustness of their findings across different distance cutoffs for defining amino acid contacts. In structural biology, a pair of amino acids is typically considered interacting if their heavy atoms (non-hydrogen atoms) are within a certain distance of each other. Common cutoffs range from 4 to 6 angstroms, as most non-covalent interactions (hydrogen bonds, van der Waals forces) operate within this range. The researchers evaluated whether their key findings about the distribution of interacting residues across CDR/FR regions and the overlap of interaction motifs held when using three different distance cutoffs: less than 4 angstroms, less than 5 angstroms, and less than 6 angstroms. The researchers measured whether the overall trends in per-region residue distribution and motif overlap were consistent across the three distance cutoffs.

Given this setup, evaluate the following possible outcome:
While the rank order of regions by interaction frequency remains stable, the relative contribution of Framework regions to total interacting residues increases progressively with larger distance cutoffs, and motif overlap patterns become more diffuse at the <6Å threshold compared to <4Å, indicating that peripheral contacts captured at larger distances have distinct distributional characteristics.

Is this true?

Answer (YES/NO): NO